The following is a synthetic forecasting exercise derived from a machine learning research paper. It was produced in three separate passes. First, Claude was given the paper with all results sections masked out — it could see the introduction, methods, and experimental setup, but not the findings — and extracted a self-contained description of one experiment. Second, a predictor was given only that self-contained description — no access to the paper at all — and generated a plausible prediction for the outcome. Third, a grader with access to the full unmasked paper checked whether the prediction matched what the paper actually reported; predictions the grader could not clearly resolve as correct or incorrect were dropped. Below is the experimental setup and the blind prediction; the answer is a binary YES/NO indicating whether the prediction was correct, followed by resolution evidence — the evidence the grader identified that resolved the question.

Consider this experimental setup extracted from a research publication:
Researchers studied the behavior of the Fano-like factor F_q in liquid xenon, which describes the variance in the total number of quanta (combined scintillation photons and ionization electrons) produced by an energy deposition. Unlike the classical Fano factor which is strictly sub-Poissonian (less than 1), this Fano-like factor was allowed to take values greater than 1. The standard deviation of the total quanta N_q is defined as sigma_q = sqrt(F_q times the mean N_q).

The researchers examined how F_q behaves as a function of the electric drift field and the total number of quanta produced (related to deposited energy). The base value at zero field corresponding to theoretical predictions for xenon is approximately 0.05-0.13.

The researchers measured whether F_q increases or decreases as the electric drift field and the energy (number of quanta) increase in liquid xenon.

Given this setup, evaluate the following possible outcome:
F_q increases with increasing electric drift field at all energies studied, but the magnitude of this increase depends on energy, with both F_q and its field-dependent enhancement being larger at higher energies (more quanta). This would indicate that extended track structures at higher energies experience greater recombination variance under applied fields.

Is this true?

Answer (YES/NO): NO